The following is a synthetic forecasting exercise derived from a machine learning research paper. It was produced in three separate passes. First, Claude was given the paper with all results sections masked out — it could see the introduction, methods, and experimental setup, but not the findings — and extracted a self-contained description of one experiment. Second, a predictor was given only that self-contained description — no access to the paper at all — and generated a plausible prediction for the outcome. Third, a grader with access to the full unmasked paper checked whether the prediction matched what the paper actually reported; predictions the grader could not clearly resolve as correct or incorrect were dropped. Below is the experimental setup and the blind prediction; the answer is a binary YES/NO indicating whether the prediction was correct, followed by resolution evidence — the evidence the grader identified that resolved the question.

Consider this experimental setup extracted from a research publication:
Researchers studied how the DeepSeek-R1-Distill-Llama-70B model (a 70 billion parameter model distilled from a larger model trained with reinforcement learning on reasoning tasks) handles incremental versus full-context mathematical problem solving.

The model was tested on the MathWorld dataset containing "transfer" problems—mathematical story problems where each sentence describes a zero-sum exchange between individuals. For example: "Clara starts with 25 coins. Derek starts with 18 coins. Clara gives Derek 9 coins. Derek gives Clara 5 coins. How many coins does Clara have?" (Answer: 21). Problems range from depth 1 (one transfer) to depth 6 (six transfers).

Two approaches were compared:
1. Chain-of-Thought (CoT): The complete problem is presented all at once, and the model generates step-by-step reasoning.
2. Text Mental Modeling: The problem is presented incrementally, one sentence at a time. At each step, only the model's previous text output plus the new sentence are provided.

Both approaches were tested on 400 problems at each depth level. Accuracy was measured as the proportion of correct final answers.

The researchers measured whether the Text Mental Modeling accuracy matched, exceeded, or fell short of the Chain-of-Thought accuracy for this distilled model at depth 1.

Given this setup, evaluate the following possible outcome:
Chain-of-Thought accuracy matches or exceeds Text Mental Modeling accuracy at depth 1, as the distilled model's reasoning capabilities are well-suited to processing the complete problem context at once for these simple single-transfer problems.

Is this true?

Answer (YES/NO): NO